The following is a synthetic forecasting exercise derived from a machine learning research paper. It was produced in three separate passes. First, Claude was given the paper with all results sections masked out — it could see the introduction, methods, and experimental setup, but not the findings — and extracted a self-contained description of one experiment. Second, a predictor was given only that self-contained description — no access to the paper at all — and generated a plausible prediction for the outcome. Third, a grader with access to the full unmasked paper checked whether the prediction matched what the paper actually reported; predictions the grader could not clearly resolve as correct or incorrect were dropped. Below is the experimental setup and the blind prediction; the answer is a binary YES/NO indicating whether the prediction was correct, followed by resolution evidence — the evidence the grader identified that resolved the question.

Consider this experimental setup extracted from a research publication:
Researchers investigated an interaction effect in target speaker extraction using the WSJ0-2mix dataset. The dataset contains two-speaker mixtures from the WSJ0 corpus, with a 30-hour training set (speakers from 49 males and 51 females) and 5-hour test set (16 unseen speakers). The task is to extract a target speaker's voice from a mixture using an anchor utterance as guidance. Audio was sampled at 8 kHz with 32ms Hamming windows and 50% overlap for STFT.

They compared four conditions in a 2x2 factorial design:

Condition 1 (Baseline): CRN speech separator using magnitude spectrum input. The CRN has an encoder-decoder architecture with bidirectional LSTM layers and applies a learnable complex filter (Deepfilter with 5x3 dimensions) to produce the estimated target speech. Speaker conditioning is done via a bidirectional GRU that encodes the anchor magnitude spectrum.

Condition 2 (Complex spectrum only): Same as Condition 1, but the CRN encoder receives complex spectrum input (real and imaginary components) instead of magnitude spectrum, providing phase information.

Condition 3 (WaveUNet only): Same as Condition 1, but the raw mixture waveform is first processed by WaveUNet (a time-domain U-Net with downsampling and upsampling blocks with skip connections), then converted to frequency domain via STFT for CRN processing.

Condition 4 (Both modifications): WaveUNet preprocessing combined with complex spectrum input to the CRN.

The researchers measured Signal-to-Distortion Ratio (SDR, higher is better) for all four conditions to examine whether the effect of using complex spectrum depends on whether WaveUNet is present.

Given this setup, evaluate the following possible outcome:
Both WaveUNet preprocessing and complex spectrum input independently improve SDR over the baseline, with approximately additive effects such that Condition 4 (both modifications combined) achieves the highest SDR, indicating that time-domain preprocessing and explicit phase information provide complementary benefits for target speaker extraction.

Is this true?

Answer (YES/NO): NO